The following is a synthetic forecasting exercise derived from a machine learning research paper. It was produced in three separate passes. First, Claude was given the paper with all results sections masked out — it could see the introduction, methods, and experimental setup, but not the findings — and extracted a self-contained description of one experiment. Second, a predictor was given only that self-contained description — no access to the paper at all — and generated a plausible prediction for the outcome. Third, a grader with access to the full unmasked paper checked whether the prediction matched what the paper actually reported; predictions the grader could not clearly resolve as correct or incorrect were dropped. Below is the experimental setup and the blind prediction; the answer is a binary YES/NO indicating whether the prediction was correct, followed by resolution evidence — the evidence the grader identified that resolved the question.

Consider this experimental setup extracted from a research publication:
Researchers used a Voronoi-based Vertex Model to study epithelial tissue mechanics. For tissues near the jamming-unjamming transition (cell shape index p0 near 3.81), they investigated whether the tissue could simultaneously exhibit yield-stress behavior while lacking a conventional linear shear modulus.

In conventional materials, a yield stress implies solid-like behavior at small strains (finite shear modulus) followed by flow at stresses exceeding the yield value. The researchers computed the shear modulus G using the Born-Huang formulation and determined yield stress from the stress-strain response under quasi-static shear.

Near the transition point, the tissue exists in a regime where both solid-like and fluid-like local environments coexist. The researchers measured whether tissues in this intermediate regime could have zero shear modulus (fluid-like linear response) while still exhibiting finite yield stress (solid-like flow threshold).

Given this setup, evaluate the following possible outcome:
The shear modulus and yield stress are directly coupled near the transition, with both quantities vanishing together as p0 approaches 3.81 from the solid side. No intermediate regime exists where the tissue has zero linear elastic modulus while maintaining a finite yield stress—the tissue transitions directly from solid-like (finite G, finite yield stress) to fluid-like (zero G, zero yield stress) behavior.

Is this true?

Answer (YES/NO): NO